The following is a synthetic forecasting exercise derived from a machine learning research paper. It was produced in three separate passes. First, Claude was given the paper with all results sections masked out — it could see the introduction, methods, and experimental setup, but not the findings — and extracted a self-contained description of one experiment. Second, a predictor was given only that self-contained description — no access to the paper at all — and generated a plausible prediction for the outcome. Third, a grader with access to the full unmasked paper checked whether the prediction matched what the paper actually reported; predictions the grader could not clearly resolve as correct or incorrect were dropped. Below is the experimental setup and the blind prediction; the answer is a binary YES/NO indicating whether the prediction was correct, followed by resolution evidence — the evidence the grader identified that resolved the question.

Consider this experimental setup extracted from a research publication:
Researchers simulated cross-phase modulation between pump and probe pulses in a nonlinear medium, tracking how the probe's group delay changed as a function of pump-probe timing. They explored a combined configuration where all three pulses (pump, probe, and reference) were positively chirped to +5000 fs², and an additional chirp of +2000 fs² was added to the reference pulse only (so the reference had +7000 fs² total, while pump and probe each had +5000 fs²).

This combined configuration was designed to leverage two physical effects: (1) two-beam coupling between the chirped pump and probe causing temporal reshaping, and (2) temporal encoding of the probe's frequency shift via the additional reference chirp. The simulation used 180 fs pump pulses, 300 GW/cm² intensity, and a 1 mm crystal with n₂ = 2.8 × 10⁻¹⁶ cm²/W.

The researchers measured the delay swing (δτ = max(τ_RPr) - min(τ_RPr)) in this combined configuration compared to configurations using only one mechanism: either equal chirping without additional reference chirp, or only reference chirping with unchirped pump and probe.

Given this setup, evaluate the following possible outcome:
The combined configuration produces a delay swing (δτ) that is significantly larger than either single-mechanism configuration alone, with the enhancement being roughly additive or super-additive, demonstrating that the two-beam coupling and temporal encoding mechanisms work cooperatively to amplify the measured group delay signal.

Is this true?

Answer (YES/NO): YES